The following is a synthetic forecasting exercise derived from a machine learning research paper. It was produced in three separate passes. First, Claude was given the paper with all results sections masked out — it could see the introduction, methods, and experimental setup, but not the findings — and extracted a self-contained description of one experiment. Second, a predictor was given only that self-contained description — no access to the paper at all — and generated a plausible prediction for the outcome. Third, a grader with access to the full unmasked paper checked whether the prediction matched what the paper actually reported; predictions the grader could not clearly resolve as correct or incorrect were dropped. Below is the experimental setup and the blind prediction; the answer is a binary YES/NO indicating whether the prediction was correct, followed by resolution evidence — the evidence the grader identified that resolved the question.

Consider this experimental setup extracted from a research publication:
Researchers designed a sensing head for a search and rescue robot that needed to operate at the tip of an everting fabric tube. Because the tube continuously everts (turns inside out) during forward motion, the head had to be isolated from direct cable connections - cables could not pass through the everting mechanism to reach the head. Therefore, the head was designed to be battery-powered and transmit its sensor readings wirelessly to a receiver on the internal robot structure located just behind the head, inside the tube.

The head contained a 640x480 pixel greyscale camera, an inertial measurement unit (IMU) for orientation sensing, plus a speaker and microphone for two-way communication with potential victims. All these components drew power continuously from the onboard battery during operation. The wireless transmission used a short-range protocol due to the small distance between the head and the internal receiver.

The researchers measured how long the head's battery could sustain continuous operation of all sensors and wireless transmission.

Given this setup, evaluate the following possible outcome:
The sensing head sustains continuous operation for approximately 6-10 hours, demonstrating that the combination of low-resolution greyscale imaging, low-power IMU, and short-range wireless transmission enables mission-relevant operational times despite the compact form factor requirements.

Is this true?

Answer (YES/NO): NO